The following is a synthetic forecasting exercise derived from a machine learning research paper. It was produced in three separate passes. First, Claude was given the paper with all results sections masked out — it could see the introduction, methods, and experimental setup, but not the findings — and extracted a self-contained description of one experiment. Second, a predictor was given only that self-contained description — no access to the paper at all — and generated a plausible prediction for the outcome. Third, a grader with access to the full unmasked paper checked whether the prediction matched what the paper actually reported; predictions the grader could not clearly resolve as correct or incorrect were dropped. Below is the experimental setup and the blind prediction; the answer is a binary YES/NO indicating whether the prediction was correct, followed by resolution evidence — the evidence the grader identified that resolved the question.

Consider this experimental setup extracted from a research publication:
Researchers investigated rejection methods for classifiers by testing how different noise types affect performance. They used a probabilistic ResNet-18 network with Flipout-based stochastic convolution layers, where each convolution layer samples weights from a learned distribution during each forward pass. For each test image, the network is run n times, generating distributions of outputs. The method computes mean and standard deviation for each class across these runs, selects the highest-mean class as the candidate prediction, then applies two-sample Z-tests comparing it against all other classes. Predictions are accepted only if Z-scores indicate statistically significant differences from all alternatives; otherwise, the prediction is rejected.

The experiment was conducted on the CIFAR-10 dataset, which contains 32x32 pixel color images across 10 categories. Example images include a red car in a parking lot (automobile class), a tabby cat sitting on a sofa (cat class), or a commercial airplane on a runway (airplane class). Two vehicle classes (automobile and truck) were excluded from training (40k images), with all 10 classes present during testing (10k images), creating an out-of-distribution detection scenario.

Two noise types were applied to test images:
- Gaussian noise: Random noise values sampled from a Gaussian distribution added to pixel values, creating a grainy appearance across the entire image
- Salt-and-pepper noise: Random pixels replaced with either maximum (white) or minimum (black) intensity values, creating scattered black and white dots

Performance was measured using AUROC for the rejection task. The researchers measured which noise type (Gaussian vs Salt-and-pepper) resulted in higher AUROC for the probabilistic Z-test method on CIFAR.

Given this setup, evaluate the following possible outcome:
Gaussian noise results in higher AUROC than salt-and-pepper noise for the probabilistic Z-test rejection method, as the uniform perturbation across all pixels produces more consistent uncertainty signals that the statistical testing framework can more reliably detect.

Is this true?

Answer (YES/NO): NO